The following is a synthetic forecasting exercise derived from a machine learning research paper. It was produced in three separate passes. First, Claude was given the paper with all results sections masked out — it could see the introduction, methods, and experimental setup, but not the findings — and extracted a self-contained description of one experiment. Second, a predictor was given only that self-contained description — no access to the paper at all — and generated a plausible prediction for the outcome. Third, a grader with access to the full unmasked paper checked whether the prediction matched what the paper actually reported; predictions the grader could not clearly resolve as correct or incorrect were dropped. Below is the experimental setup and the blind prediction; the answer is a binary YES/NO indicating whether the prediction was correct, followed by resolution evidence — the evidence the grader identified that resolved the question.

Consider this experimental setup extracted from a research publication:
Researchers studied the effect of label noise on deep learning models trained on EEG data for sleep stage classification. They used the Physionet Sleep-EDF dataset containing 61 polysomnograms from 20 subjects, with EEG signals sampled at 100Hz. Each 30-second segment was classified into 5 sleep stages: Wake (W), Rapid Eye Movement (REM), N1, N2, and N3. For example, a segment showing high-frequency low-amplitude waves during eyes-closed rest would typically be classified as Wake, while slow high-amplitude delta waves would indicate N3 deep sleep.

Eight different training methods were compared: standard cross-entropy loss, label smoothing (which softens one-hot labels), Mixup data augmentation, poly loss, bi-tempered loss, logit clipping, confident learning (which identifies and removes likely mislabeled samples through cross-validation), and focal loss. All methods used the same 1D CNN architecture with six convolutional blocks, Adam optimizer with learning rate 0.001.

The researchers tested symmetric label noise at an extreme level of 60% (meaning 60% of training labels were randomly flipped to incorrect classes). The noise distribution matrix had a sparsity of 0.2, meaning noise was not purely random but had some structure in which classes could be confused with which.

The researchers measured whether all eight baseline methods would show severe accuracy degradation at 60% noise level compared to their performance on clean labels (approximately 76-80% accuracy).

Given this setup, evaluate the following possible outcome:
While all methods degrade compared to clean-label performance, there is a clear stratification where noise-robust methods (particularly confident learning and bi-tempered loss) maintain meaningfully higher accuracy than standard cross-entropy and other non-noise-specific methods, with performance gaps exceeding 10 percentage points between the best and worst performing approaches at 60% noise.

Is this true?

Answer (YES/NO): NO